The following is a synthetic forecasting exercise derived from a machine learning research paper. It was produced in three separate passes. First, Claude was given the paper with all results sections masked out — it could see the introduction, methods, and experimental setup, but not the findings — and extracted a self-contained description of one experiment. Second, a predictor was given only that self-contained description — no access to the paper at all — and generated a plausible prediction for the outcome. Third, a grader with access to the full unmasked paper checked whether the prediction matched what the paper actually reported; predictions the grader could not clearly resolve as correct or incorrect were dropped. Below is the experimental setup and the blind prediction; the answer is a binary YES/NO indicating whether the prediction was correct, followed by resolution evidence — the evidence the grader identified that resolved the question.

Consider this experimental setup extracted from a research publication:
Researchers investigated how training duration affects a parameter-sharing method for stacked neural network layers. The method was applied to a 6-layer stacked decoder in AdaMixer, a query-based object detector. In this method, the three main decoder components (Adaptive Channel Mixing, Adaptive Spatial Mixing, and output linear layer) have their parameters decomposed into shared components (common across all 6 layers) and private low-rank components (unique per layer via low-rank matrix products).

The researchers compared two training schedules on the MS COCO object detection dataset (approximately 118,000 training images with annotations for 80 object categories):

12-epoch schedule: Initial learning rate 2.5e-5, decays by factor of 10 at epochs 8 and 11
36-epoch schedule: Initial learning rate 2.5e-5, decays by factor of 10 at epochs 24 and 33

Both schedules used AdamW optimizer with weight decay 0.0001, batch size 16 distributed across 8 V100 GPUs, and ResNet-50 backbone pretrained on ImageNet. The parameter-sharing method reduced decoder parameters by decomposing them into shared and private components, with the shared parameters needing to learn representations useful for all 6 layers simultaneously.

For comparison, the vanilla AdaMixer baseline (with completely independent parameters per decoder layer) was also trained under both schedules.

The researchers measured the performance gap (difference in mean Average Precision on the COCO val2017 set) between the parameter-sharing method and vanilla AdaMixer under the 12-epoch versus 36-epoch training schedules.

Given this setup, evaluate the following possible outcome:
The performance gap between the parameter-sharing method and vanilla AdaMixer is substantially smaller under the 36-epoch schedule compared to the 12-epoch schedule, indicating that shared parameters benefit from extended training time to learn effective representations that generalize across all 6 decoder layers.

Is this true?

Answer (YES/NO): NO